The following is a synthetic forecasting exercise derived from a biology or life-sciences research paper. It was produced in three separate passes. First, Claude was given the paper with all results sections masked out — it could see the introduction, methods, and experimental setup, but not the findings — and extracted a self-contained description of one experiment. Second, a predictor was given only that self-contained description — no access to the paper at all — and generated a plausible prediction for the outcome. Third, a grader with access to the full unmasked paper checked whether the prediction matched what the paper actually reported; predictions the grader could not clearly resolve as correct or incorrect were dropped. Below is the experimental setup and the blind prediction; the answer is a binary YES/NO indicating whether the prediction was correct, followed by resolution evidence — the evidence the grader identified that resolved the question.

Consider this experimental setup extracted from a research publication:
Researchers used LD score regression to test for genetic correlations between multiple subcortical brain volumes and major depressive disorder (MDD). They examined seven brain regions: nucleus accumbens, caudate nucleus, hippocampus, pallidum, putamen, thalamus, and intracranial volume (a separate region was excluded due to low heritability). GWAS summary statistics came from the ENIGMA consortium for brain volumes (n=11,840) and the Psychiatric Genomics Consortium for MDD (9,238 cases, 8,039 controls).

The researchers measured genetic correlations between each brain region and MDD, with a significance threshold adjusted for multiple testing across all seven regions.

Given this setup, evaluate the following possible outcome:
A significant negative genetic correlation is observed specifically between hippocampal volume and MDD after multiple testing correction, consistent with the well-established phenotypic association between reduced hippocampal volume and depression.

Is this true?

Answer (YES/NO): NO